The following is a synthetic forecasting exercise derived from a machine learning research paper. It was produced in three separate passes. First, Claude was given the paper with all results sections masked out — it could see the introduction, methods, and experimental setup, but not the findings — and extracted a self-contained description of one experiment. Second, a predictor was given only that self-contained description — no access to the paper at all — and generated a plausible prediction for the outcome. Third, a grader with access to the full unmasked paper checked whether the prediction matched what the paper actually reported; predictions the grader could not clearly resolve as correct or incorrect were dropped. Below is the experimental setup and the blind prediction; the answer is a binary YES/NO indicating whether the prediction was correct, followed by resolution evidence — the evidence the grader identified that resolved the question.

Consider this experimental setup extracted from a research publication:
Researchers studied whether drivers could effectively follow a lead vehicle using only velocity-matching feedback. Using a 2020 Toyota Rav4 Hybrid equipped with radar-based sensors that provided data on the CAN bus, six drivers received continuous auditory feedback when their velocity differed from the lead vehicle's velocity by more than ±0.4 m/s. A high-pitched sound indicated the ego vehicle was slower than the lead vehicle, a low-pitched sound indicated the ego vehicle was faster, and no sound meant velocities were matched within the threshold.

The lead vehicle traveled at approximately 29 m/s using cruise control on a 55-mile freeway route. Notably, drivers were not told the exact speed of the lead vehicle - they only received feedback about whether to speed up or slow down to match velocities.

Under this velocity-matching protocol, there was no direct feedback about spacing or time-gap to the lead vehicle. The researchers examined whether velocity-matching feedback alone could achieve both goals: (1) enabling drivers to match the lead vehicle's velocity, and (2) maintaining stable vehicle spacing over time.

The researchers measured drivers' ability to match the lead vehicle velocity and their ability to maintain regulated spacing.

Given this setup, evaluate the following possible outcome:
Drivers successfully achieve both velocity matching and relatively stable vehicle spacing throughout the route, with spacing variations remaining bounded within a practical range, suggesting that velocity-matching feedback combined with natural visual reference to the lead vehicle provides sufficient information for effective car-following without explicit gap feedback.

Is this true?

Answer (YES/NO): NO